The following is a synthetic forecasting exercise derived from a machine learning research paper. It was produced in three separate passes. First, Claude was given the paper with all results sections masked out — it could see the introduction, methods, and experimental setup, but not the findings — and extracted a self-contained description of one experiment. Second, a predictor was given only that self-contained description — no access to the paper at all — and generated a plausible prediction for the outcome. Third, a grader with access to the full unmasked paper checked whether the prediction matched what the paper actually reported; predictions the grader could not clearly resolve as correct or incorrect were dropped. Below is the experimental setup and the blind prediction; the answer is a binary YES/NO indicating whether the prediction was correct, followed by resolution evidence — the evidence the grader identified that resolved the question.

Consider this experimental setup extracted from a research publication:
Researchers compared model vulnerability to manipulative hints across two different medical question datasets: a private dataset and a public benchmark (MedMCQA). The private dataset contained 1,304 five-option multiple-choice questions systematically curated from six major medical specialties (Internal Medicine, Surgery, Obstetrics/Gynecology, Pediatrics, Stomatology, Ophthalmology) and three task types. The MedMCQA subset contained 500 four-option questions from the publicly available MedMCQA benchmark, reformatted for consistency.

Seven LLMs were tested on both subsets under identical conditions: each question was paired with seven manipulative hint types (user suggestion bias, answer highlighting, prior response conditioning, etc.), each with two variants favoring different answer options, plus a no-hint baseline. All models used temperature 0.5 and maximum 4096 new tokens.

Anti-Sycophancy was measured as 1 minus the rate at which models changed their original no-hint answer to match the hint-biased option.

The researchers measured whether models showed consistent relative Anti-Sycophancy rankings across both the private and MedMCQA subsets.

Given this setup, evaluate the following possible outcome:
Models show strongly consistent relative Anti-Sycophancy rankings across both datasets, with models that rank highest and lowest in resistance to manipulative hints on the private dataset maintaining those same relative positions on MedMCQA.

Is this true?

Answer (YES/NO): YES